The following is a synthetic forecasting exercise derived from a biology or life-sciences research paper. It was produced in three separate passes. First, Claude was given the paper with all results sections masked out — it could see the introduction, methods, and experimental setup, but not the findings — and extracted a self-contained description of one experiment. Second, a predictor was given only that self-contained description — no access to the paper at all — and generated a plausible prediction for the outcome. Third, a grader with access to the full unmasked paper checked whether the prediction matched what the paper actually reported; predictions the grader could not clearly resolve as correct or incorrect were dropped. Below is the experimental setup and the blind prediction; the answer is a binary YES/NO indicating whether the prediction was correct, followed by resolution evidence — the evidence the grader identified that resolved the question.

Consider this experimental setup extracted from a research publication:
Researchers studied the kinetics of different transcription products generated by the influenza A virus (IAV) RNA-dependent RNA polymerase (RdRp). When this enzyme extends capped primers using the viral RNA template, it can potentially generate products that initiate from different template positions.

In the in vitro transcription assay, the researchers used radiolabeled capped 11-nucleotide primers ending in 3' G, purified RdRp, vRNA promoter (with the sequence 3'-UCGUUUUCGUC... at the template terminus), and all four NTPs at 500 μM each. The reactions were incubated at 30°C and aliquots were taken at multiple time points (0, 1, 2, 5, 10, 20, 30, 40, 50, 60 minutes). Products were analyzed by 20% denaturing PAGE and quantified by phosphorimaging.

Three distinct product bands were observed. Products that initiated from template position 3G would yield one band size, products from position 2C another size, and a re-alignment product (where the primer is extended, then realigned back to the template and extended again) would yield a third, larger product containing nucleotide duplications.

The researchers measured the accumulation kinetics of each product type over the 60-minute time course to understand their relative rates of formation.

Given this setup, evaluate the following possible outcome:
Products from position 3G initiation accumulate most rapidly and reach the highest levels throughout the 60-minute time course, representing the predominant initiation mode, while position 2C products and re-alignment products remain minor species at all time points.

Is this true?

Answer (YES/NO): YES